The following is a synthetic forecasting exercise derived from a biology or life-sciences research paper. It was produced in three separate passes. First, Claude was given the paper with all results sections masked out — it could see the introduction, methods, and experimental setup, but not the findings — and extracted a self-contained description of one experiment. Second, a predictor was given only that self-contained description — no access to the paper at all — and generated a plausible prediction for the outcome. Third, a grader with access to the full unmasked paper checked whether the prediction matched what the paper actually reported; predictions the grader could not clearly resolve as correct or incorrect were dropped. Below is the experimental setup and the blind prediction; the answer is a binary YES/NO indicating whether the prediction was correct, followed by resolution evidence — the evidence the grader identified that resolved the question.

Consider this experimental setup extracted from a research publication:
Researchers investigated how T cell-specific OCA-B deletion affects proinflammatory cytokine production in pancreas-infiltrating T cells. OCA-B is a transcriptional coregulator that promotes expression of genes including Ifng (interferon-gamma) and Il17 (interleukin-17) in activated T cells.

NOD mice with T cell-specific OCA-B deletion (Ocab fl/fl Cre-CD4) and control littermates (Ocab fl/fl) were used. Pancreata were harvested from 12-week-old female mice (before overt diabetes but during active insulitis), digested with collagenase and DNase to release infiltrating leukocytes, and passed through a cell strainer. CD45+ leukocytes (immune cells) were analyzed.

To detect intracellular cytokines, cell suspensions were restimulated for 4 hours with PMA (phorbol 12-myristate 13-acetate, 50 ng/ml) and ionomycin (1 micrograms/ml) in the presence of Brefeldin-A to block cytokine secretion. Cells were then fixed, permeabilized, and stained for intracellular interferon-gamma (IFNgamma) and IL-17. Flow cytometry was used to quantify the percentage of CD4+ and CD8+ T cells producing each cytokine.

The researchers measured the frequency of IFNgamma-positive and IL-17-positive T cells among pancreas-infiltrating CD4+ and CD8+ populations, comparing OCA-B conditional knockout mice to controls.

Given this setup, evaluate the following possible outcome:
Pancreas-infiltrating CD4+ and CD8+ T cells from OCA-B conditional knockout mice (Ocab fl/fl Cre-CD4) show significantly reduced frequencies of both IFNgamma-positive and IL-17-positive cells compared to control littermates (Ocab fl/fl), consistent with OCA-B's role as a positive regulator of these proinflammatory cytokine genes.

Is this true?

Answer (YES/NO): NO